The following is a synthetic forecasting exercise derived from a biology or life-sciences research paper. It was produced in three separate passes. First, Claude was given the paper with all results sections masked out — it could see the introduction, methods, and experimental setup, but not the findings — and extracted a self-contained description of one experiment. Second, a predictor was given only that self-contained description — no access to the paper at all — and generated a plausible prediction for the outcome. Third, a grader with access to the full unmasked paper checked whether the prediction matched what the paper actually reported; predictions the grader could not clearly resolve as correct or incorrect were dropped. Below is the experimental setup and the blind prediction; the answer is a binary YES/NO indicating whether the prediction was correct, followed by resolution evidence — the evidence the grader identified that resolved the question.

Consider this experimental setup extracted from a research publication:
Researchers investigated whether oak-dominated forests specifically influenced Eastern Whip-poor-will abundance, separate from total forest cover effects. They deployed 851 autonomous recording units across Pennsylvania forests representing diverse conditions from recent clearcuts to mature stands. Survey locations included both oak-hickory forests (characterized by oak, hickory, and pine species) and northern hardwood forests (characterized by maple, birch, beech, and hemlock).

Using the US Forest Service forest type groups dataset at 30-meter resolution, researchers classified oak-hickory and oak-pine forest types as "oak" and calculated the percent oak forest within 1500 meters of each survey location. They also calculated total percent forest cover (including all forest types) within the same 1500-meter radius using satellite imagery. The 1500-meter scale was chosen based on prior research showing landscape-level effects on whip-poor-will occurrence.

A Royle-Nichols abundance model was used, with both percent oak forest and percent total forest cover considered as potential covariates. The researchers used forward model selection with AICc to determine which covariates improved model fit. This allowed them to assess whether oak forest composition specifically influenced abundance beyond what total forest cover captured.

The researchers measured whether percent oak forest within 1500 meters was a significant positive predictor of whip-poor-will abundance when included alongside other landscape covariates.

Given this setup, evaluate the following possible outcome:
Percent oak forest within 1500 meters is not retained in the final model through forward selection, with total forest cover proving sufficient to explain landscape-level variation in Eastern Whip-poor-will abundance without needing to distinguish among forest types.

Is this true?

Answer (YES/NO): NO